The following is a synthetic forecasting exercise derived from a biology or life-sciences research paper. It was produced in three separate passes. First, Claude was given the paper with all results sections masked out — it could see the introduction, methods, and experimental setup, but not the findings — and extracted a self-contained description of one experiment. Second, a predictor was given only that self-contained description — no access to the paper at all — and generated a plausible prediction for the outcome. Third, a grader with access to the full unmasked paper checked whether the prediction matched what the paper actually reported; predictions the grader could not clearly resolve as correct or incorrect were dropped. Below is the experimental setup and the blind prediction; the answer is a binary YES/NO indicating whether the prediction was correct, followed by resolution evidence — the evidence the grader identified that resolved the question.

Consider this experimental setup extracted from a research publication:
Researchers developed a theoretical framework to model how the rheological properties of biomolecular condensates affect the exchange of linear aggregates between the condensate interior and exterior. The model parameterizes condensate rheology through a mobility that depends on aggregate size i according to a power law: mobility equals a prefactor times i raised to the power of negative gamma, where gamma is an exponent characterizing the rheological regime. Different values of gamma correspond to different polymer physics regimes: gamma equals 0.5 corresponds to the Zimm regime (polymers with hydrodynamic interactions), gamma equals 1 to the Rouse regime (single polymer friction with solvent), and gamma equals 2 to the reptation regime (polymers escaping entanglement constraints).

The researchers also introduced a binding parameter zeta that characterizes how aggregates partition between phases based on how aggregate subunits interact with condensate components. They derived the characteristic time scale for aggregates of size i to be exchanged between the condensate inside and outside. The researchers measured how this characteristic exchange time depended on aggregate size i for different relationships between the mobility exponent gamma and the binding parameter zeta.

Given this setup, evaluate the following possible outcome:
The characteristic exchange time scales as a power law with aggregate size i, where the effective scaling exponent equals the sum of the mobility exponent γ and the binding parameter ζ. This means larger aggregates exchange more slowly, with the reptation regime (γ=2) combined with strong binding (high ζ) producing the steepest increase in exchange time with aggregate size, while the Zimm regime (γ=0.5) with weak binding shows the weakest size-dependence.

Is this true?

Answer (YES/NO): NO